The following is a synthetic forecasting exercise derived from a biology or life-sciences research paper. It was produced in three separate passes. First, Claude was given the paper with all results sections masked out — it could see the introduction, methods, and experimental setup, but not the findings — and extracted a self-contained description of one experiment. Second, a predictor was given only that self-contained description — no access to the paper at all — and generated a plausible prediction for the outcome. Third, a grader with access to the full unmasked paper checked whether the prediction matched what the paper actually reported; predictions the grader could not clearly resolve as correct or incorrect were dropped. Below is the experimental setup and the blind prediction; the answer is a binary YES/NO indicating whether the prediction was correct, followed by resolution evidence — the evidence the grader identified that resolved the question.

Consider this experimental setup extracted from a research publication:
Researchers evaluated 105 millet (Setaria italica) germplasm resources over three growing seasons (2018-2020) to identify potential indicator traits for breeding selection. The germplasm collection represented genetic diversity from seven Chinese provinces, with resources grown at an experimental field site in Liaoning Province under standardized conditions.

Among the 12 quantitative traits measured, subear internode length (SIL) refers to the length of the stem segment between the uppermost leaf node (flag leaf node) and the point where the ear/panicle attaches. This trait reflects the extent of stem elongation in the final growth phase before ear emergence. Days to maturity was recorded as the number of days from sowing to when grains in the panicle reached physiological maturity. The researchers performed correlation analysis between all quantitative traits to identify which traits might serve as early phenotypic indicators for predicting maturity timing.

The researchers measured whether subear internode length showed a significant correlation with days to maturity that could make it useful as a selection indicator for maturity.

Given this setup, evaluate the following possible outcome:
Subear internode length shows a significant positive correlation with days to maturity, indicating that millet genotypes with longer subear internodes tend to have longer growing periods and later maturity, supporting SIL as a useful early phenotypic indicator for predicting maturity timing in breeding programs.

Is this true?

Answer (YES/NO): YES